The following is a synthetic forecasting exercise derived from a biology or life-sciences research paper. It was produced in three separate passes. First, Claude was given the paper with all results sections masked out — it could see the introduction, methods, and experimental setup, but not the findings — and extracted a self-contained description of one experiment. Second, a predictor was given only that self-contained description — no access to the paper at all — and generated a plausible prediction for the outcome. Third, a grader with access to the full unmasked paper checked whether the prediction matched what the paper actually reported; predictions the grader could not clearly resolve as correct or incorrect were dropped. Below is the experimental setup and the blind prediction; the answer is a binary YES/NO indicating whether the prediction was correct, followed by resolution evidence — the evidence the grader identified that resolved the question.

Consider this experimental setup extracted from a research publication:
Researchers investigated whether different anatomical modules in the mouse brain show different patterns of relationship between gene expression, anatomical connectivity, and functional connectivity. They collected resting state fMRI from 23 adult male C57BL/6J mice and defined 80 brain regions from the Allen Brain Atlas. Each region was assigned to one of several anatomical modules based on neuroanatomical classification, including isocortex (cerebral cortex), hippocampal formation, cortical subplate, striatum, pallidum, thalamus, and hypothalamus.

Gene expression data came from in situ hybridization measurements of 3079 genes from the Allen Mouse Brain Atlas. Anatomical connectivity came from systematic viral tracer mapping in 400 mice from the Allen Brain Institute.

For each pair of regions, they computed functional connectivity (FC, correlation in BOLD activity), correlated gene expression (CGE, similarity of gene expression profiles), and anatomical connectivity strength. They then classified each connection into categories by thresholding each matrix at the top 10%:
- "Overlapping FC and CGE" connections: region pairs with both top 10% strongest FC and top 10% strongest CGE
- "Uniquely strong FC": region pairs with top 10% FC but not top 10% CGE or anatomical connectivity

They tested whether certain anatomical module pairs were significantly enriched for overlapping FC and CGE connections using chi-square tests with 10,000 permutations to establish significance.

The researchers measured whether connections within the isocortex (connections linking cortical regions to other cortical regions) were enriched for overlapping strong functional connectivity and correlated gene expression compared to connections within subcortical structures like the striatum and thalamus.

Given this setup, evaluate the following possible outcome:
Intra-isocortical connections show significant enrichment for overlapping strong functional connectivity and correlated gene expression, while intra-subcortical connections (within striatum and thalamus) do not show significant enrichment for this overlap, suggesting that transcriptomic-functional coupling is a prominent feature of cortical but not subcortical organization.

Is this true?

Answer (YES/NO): NO